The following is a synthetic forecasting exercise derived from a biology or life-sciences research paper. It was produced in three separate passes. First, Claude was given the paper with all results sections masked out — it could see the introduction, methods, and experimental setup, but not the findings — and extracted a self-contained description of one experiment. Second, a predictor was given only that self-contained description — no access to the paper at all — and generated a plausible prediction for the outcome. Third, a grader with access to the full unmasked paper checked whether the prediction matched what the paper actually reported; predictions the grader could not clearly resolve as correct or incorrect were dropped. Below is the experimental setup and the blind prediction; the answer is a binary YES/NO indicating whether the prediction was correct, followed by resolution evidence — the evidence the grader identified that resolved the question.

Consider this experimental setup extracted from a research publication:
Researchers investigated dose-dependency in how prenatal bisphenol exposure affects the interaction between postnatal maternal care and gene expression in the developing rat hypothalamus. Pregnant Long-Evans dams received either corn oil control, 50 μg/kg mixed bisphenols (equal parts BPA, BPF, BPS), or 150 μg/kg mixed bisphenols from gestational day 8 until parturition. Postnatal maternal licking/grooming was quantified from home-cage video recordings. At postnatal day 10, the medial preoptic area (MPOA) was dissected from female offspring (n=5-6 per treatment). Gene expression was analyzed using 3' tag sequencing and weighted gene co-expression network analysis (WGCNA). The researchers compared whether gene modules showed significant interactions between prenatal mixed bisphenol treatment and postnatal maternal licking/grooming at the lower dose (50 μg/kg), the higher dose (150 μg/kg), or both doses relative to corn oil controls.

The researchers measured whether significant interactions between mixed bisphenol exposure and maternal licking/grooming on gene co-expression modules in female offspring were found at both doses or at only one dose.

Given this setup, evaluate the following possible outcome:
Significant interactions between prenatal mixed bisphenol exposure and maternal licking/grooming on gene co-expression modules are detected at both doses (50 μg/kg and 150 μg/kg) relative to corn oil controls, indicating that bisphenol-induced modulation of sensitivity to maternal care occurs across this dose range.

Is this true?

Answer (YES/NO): NO